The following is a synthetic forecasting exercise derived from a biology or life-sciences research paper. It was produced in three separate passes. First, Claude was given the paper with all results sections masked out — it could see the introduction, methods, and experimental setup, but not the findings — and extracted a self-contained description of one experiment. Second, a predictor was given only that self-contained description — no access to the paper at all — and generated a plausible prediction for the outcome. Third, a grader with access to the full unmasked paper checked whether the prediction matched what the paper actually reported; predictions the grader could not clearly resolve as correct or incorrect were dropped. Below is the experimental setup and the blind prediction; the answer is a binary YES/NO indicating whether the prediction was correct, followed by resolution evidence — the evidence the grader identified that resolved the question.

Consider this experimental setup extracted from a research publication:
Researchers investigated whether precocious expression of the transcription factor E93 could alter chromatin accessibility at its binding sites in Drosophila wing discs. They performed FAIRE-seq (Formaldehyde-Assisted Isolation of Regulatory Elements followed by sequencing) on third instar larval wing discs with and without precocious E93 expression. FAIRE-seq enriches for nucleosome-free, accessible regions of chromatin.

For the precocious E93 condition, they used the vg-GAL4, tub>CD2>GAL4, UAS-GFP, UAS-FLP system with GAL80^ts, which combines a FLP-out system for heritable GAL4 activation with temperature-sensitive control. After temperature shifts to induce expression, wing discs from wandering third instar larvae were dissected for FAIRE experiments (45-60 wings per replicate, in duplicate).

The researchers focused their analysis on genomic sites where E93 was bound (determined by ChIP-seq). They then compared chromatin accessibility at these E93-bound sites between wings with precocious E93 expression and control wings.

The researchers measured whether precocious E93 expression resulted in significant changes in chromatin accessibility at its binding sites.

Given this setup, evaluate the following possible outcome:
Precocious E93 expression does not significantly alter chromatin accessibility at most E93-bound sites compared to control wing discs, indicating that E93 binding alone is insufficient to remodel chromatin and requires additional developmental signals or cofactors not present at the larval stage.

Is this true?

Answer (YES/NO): NO